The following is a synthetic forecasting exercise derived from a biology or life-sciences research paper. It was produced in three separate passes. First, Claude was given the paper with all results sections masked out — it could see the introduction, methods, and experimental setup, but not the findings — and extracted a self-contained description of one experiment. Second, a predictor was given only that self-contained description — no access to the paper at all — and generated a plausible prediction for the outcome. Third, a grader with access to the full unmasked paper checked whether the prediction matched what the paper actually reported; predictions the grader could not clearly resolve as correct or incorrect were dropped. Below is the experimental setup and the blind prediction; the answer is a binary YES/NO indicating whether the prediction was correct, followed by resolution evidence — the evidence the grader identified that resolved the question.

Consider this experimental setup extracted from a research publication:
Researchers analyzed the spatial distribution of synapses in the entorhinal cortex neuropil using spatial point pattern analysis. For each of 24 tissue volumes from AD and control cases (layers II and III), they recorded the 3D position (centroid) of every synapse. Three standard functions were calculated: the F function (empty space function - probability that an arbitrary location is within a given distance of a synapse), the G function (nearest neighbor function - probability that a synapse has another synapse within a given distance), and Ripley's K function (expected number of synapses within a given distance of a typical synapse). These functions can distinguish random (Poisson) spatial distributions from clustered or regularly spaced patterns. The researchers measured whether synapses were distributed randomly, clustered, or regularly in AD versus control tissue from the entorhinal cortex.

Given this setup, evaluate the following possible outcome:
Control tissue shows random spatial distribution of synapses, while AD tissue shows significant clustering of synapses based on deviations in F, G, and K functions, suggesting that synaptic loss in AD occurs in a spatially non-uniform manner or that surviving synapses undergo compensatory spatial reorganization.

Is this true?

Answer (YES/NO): NO